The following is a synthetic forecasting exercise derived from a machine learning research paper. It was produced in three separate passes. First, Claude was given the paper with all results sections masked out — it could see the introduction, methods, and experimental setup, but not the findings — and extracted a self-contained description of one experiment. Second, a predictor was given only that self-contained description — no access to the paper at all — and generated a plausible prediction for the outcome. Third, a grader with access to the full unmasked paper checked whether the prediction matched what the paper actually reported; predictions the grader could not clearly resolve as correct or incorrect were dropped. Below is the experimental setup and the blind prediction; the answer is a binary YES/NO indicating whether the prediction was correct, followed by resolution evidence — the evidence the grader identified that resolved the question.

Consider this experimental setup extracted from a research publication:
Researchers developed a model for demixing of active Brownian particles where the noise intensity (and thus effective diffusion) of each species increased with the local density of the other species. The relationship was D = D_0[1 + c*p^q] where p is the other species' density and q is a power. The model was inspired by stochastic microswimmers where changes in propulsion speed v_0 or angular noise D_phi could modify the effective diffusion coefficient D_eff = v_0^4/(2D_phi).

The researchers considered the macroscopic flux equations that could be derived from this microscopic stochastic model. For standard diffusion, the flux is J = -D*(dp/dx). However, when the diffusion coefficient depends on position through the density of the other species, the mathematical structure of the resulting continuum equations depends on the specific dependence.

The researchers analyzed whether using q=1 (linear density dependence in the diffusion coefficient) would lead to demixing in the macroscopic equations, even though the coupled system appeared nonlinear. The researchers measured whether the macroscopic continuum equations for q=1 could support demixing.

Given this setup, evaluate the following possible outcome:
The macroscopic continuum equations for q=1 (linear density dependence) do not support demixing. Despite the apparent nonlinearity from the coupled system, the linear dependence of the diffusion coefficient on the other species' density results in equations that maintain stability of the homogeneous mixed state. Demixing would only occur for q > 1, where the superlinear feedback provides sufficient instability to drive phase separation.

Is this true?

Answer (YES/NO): YES